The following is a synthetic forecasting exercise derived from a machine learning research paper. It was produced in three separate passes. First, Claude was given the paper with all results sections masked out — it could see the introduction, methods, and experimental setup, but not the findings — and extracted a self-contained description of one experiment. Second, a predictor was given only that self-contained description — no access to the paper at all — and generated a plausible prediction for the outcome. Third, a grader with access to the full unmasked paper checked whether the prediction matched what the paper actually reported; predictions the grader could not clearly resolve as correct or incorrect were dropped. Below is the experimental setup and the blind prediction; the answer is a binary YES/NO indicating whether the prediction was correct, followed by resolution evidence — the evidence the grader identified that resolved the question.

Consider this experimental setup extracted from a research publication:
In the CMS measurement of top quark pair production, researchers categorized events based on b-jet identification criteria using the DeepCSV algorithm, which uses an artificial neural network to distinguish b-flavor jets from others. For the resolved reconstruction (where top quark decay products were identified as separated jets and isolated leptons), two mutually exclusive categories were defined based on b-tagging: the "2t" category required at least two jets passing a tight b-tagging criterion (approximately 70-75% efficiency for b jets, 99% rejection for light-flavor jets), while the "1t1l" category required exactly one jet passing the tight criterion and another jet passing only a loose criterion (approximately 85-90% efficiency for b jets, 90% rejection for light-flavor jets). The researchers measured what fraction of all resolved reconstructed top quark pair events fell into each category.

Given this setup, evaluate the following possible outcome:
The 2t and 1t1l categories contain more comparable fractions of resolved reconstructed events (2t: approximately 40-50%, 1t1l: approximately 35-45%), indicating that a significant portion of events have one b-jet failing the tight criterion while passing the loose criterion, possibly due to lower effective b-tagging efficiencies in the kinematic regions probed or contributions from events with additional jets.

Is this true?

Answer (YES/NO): NO